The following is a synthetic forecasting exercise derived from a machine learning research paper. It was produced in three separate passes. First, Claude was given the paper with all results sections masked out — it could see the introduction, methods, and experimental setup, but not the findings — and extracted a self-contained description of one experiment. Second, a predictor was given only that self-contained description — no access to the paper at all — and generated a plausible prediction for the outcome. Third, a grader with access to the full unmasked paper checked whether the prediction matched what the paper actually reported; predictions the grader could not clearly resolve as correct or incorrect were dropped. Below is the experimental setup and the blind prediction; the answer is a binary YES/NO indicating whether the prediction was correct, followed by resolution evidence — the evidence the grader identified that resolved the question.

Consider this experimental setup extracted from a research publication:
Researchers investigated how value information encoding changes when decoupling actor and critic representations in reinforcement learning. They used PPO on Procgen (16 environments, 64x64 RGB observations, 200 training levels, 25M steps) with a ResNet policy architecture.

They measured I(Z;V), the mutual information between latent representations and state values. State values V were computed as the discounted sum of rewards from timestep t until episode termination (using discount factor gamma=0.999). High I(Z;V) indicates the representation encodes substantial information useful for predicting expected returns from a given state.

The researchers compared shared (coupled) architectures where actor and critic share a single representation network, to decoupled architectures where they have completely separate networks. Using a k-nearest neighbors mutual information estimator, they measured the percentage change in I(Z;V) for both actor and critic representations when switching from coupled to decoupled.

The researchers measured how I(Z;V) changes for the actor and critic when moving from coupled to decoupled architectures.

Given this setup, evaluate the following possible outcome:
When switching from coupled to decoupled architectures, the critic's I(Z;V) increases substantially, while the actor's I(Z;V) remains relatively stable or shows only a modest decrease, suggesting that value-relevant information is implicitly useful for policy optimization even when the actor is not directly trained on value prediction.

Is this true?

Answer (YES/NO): NO